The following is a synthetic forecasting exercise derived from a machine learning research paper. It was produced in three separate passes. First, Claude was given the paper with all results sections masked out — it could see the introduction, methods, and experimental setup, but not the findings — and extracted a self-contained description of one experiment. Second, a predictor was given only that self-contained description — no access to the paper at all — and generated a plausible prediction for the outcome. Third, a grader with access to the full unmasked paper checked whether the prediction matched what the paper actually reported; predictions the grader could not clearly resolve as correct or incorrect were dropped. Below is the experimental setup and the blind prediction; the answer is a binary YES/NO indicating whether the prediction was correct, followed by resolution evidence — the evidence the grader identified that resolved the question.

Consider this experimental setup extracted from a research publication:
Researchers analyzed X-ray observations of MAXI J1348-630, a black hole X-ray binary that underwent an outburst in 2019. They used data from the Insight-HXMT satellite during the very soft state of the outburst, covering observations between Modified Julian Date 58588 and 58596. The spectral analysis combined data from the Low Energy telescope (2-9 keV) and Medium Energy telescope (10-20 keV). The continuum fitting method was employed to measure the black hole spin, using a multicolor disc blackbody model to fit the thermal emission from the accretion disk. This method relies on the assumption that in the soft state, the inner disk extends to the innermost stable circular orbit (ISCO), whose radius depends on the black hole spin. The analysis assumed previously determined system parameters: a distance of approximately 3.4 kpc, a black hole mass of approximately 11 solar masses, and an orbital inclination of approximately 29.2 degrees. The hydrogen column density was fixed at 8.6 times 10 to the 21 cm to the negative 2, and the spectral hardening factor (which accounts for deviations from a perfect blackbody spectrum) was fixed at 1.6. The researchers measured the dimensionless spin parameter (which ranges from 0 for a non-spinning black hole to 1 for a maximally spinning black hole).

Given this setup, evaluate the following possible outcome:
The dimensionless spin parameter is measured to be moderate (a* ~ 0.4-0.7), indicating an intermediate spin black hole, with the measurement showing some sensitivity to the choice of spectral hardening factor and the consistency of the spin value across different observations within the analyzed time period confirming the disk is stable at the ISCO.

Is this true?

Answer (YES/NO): YES